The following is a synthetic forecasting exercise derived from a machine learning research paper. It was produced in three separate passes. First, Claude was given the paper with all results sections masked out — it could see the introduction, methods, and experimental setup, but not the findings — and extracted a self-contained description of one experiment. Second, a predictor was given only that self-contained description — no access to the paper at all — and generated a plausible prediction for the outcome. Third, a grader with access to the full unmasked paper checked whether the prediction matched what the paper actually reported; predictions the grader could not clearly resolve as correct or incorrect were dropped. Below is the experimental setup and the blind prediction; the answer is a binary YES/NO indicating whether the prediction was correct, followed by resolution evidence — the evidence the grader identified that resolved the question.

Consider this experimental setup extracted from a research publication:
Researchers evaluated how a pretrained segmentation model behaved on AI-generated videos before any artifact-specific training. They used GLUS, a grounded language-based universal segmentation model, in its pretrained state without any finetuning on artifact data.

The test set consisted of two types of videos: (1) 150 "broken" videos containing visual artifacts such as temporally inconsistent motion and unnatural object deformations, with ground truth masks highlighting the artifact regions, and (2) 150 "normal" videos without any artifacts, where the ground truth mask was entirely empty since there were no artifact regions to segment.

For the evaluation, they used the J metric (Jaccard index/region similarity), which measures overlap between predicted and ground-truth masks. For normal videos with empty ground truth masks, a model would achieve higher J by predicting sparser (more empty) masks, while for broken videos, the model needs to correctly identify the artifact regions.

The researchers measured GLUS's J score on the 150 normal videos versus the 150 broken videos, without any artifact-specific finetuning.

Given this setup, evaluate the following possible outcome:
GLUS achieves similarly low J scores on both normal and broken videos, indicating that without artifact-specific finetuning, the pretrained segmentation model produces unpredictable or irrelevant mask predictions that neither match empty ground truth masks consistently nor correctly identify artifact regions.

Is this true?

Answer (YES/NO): NO